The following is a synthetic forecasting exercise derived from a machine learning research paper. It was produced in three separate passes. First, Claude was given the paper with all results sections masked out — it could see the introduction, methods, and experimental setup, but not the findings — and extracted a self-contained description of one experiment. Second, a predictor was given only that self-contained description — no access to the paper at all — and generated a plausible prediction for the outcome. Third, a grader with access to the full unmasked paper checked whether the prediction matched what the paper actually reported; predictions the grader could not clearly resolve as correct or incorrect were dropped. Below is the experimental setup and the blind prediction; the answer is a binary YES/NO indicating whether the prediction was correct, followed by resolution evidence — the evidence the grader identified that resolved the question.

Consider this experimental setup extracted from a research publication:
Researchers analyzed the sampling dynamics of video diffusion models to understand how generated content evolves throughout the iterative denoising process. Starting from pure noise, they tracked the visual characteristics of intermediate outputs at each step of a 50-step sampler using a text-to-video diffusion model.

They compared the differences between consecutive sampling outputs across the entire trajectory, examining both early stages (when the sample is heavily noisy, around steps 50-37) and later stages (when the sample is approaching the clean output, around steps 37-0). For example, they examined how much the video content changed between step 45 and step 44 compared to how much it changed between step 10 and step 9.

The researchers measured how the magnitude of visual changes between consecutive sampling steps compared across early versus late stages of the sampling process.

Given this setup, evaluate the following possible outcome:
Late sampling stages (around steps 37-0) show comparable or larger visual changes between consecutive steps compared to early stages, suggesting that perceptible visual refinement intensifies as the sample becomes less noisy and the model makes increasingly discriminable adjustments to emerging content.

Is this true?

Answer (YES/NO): NO